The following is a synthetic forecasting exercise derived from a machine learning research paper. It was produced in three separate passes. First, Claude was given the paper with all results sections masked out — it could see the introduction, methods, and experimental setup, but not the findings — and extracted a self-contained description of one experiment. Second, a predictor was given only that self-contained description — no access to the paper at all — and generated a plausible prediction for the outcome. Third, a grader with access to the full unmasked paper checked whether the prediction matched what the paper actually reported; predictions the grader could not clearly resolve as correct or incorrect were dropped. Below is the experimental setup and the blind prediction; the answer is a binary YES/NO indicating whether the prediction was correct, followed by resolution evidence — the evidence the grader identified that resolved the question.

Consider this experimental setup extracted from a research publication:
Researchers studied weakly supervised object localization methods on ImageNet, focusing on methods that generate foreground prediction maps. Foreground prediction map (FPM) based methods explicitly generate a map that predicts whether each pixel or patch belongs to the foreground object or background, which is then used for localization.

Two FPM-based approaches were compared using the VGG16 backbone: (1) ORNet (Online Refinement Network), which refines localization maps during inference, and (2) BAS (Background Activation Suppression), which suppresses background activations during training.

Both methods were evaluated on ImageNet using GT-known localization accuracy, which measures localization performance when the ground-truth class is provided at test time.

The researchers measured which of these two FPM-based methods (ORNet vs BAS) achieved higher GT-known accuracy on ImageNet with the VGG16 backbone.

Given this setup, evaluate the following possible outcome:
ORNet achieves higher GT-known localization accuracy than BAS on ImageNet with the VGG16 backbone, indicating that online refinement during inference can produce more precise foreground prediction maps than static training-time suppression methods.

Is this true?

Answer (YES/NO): NO